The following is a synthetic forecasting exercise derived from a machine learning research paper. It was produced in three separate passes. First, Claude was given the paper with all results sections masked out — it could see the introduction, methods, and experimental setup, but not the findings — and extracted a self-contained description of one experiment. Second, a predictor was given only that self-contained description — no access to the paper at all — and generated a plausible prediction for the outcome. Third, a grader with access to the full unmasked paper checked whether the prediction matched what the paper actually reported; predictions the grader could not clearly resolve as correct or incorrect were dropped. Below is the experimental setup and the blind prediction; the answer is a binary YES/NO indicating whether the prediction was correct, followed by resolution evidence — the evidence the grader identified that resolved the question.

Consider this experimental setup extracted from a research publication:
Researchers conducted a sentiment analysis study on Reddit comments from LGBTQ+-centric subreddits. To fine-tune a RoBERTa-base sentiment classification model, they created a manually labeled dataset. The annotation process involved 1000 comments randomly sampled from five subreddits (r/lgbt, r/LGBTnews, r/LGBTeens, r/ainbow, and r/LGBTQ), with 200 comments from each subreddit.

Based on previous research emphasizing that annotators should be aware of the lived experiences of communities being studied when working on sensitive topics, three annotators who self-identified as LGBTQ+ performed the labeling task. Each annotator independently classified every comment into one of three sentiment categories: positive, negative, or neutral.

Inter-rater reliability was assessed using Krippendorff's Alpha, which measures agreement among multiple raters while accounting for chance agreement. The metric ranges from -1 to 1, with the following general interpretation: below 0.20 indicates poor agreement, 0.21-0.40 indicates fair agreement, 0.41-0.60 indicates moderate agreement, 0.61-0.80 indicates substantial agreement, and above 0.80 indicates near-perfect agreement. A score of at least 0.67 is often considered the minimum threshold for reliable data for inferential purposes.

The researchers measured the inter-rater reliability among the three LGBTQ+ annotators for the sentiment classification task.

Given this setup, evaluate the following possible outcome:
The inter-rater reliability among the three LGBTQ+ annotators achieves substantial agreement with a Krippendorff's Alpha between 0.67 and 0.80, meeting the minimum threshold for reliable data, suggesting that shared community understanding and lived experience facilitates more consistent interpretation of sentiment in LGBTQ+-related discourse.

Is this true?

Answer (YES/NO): NO